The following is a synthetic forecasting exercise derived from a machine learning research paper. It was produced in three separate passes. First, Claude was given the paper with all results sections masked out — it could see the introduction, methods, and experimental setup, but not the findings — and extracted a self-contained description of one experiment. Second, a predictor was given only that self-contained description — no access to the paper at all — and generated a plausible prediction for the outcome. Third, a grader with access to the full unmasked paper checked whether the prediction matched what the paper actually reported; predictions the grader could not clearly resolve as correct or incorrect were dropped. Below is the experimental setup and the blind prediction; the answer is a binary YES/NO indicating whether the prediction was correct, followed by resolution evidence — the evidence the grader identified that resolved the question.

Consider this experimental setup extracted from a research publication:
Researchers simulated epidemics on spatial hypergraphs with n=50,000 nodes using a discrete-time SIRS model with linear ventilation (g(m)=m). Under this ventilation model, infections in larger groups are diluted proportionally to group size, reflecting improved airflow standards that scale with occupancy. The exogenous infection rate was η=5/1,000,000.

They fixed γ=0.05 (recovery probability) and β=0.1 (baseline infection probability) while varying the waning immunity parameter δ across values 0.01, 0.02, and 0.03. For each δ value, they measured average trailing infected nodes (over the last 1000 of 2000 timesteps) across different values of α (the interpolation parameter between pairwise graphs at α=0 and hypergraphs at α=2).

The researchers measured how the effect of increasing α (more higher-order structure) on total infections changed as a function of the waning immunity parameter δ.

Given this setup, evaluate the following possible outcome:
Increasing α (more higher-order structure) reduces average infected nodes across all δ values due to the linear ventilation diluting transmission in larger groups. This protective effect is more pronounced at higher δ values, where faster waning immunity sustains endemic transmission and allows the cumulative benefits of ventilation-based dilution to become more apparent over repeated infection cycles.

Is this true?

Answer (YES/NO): NO